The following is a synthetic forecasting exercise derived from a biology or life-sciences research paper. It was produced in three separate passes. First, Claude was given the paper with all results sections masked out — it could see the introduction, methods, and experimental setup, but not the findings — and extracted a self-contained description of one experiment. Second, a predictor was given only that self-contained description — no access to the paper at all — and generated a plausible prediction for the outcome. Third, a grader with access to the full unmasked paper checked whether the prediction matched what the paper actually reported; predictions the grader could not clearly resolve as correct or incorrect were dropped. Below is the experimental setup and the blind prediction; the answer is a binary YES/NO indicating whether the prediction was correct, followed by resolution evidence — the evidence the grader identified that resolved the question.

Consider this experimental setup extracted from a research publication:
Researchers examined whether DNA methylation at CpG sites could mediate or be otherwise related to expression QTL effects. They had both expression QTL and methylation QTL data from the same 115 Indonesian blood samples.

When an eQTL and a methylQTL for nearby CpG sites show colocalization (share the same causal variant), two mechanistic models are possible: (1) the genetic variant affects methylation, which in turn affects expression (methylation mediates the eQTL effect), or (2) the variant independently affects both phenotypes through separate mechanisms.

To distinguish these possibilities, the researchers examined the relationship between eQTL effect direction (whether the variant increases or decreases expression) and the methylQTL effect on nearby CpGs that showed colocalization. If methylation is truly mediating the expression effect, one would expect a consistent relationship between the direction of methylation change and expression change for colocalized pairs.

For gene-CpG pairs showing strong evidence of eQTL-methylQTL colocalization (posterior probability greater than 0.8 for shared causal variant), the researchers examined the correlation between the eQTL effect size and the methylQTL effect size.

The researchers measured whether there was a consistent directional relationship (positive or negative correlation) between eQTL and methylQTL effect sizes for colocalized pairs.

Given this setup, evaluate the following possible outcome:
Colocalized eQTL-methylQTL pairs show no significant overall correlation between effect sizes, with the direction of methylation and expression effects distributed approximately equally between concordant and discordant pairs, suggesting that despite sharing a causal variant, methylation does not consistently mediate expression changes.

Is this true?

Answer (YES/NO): NO